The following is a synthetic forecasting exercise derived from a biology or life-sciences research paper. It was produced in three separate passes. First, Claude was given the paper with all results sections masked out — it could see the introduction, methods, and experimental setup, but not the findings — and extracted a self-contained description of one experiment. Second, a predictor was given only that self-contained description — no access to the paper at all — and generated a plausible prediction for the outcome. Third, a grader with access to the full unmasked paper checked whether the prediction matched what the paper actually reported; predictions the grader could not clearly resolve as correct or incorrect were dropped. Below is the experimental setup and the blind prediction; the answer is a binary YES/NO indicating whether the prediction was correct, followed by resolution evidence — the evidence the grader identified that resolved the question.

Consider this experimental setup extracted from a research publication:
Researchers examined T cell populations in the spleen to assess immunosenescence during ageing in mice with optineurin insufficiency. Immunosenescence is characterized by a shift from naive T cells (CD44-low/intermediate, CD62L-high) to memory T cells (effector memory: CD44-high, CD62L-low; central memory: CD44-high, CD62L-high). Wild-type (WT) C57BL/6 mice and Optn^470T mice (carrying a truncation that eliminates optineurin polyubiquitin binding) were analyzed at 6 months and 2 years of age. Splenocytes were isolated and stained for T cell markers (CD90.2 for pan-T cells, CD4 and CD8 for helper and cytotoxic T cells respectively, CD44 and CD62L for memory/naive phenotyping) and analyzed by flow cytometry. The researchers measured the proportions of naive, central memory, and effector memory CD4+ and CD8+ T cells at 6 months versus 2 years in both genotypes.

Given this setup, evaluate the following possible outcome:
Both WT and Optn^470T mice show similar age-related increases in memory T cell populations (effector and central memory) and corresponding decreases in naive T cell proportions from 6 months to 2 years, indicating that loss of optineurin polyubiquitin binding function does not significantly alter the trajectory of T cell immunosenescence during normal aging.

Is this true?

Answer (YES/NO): YES